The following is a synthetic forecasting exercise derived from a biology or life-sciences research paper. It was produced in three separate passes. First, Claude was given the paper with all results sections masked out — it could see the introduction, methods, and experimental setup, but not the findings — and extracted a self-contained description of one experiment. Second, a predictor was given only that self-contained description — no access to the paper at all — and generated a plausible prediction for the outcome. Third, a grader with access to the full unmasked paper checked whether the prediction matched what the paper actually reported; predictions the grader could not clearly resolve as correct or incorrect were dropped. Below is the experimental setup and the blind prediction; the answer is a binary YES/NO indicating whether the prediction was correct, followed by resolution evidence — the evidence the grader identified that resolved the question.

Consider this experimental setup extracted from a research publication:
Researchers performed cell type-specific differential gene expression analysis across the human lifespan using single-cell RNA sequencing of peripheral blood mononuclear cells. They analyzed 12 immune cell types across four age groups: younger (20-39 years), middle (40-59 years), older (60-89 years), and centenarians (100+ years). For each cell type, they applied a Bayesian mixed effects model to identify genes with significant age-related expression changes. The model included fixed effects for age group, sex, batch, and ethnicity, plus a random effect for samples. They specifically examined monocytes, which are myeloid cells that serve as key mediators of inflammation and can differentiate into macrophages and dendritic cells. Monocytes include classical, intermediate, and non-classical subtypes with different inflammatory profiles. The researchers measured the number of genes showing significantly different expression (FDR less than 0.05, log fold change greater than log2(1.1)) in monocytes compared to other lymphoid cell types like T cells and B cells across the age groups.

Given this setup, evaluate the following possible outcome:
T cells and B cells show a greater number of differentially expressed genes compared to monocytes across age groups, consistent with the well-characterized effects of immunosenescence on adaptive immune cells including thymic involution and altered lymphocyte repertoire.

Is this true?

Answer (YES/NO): YES